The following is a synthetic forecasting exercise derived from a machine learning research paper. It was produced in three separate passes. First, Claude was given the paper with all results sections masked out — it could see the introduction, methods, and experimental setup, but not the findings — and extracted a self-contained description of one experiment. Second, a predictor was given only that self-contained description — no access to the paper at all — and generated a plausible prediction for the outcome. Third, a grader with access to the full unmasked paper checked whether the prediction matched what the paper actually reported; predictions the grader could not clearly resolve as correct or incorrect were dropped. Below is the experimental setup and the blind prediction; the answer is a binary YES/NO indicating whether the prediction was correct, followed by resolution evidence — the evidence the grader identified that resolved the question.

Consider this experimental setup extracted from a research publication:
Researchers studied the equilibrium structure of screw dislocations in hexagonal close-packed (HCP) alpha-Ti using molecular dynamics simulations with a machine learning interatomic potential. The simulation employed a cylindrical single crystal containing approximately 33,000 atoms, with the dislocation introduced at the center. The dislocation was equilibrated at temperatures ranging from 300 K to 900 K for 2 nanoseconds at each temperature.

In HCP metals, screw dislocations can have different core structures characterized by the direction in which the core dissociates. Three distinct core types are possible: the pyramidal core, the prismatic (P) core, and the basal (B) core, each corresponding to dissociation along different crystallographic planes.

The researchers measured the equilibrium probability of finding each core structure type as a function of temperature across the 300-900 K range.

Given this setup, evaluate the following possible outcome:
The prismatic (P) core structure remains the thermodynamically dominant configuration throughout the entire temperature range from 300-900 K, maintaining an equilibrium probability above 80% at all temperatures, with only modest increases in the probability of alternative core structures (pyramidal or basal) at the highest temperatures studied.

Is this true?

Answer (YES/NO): NO